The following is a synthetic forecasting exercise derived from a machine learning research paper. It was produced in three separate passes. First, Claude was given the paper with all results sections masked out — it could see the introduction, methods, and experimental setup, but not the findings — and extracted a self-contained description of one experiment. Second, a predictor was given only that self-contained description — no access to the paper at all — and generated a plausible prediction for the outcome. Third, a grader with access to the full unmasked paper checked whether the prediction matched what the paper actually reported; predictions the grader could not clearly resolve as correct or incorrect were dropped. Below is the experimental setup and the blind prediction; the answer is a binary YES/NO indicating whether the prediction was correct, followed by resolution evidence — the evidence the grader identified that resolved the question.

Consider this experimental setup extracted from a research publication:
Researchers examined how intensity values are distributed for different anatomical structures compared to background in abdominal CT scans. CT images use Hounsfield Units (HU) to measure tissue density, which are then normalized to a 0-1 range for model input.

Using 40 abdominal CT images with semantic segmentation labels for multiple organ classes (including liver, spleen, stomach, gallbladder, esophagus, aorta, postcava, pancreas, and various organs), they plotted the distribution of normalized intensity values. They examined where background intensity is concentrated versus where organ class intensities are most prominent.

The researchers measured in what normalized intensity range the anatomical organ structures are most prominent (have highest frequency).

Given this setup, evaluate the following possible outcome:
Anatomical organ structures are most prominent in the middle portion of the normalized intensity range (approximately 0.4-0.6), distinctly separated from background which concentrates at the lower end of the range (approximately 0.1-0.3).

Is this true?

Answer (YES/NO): NO